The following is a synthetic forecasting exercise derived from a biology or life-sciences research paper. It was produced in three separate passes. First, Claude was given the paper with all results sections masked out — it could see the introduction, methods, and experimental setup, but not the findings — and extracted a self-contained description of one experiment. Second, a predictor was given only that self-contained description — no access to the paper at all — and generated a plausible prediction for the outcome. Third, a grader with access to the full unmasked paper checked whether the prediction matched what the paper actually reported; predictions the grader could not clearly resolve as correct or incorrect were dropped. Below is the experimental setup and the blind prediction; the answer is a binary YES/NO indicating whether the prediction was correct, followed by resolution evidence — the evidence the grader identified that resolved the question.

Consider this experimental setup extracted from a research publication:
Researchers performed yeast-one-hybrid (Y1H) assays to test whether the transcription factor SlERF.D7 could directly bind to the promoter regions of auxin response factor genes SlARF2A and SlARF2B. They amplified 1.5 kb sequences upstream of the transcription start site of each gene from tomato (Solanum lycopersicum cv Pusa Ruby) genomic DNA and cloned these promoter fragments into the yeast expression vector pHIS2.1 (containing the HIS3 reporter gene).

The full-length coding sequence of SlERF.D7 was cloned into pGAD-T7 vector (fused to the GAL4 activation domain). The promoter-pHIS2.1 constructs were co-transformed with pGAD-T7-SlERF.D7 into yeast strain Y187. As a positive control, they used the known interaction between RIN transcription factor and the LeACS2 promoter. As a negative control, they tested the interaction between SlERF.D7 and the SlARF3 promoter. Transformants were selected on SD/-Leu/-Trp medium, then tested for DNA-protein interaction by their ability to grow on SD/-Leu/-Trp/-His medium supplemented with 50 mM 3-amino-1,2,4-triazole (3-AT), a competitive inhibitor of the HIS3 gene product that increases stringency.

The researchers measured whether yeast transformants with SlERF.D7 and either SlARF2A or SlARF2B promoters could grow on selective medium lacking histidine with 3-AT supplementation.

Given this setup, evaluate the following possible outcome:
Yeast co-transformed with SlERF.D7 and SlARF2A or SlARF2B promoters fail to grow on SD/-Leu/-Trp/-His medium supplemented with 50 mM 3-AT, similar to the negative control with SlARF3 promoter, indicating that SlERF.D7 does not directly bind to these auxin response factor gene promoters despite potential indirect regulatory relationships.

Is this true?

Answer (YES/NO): NO